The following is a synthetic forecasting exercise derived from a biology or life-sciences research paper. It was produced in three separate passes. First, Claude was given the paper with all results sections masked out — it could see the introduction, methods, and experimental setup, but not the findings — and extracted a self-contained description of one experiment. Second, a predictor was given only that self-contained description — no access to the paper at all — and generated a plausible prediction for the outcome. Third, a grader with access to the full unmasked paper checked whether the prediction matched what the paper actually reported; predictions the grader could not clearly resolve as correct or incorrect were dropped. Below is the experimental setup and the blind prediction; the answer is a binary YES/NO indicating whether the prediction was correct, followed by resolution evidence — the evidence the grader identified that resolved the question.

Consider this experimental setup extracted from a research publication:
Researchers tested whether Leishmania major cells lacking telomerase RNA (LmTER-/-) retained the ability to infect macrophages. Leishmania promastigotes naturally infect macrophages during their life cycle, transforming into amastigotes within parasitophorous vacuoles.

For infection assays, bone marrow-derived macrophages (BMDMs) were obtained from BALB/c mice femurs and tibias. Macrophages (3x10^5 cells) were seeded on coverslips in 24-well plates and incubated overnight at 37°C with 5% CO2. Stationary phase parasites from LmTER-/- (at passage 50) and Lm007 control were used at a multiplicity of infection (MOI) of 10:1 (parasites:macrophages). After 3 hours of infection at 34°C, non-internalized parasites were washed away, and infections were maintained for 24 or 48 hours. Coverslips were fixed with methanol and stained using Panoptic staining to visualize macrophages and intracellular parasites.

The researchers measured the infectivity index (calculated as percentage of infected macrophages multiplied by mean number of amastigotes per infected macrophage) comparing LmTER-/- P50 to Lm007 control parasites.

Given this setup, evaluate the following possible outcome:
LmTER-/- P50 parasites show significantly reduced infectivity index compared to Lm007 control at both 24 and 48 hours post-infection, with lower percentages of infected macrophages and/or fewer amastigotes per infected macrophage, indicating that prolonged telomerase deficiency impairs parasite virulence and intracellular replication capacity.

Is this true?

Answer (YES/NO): YES